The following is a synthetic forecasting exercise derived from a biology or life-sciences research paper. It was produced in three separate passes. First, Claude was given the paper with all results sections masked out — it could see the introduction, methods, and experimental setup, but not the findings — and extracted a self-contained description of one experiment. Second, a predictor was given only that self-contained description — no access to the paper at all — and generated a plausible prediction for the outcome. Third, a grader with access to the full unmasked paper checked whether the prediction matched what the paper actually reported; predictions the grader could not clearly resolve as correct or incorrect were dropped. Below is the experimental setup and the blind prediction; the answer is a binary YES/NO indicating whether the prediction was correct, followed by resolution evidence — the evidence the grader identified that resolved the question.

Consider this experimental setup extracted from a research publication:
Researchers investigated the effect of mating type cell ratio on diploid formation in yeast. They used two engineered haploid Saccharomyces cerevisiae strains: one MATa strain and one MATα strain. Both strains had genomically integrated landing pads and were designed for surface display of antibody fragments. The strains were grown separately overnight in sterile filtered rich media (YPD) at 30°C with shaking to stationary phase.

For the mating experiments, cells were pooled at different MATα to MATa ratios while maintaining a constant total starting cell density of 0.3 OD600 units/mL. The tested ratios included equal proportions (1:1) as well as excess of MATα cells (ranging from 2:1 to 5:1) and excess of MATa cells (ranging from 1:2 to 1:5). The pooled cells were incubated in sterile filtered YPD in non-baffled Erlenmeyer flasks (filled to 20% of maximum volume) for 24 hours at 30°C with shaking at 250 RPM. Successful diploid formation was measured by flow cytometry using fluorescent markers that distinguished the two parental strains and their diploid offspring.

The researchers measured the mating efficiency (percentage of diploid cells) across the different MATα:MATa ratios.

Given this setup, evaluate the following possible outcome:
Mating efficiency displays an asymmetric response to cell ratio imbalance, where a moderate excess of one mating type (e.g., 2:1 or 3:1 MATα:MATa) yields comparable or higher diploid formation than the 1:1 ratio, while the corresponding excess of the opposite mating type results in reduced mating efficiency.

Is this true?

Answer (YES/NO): YES